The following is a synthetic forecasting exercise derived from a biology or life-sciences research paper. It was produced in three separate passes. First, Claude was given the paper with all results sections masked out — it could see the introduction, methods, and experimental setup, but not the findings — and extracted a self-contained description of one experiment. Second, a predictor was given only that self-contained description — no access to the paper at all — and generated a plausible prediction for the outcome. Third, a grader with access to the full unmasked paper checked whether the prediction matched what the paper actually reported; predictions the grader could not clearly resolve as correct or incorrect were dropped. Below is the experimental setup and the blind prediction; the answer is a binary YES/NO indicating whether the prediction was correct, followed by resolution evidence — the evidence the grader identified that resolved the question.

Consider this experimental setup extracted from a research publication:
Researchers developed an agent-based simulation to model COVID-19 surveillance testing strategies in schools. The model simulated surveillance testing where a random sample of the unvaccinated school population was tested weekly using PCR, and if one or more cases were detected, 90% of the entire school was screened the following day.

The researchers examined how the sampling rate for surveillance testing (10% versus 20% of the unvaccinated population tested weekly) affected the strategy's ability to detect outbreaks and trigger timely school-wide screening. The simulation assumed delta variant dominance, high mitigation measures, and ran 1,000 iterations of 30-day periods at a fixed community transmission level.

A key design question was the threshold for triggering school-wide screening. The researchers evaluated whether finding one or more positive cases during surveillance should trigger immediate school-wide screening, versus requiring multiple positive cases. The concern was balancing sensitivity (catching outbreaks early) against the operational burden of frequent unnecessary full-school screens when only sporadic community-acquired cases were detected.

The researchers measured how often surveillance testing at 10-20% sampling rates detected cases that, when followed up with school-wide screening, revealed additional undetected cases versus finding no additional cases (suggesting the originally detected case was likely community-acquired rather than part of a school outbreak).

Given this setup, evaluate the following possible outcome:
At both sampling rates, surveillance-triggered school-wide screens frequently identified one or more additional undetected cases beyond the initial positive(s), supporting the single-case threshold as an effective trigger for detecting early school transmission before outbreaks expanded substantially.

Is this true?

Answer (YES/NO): YES